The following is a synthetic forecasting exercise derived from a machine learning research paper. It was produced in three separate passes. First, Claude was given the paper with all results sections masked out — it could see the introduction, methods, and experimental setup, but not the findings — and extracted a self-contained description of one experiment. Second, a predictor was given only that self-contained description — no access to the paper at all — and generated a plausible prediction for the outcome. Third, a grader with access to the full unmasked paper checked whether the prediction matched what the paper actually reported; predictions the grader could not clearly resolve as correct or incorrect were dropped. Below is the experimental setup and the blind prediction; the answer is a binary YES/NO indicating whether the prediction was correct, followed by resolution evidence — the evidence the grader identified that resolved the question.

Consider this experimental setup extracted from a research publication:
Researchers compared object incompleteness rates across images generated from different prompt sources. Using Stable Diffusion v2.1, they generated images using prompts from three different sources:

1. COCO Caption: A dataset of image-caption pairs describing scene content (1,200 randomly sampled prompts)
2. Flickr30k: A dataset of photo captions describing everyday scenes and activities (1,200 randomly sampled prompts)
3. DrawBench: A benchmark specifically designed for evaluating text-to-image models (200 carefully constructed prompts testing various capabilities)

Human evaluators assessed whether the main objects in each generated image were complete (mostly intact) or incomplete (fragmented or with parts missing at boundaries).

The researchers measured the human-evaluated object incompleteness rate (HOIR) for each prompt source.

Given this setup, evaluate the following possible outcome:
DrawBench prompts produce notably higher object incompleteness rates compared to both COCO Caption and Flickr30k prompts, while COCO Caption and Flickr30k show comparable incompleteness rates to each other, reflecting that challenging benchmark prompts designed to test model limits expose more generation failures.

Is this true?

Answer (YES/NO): NO